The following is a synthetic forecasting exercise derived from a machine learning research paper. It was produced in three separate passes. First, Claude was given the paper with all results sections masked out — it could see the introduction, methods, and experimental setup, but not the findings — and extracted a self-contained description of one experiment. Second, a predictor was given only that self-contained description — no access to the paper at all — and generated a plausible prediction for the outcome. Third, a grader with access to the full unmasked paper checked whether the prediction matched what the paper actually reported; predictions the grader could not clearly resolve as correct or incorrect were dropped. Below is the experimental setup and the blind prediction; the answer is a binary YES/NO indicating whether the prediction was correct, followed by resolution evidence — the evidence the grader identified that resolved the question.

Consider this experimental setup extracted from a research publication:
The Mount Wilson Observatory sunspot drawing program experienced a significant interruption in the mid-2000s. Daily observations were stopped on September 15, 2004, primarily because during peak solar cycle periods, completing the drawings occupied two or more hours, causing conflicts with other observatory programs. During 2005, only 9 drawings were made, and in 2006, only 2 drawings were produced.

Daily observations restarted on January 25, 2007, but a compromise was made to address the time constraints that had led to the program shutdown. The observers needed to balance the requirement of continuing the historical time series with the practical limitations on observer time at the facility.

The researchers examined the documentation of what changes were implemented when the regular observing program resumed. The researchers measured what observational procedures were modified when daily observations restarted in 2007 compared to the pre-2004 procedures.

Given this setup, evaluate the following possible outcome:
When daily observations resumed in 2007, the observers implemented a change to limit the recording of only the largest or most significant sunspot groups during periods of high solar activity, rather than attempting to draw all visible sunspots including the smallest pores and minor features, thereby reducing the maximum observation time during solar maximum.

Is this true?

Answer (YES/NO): NO